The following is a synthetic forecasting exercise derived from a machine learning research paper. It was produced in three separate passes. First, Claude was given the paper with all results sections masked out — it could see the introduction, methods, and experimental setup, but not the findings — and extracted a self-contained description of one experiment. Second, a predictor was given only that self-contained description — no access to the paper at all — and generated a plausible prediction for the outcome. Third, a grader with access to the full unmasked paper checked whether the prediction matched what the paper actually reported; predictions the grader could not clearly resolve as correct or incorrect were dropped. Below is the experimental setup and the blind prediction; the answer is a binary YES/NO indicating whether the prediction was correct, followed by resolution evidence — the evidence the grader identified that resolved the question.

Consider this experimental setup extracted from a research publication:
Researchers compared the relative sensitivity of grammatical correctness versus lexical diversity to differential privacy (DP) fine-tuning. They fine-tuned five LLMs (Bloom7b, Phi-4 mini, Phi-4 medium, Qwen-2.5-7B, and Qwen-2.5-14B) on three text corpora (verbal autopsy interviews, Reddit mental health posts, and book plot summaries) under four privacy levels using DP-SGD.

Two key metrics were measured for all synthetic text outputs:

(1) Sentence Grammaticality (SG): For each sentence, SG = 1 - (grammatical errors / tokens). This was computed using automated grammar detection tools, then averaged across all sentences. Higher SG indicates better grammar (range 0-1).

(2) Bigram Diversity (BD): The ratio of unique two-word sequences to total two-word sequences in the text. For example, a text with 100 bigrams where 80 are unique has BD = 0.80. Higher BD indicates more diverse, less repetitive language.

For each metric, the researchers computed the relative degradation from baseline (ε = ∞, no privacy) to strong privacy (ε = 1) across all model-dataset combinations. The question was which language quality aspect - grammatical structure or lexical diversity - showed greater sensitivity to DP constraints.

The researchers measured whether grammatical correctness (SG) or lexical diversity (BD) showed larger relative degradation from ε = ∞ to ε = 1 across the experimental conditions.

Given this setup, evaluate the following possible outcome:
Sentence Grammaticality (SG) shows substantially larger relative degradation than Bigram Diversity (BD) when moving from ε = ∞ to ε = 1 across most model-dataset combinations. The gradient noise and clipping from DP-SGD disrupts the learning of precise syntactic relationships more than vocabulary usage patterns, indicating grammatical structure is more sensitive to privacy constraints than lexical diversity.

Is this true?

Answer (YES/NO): NO